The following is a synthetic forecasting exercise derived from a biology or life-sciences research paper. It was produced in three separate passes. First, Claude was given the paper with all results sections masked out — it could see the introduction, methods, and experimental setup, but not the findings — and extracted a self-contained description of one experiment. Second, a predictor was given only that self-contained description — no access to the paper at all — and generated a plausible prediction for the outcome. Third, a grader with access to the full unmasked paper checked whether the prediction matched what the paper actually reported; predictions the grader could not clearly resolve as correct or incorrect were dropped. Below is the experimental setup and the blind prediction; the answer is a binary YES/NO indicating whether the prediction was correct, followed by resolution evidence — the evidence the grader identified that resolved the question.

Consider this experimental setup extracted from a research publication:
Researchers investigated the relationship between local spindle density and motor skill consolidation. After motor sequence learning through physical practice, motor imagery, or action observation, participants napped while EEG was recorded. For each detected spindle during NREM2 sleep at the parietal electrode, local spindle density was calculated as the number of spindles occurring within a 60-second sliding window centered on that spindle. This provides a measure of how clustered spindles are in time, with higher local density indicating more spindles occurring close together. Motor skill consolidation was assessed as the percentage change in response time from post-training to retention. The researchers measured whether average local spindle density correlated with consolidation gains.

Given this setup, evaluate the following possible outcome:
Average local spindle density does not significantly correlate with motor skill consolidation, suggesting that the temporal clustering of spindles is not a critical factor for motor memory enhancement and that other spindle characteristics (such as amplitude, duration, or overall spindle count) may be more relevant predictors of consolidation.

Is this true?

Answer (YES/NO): YES